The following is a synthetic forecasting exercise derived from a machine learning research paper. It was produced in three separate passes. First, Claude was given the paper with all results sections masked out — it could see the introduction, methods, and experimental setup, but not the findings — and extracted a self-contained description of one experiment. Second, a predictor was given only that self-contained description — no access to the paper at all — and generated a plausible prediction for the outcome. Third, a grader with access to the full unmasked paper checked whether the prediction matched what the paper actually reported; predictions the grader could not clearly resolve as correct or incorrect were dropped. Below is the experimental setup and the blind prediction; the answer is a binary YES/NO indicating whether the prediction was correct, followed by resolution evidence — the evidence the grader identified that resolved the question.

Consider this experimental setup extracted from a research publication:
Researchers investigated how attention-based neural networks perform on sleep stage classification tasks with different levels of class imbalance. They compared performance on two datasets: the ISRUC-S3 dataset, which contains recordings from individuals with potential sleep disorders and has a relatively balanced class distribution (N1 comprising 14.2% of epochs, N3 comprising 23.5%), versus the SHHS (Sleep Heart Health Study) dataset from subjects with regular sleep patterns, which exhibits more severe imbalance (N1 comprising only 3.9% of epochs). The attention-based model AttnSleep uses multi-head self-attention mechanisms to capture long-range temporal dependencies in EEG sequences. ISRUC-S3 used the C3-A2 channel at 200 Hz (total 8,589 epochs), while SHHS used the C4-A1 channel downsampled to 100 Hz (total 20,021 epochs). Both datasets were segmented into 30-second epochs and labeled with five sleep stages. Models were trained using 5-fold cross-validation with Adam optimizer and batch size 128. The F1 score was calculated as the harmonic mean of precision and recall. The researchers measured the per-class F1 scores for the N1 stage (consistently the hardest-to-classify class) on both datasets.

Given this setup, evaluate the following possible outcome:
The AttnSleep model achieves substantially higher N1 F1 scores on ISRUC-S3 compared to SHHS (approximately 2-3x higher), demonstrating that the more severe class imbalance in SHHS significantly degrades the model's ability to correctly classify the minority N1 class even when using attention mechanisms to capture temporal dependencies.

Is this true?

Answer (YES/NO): NO